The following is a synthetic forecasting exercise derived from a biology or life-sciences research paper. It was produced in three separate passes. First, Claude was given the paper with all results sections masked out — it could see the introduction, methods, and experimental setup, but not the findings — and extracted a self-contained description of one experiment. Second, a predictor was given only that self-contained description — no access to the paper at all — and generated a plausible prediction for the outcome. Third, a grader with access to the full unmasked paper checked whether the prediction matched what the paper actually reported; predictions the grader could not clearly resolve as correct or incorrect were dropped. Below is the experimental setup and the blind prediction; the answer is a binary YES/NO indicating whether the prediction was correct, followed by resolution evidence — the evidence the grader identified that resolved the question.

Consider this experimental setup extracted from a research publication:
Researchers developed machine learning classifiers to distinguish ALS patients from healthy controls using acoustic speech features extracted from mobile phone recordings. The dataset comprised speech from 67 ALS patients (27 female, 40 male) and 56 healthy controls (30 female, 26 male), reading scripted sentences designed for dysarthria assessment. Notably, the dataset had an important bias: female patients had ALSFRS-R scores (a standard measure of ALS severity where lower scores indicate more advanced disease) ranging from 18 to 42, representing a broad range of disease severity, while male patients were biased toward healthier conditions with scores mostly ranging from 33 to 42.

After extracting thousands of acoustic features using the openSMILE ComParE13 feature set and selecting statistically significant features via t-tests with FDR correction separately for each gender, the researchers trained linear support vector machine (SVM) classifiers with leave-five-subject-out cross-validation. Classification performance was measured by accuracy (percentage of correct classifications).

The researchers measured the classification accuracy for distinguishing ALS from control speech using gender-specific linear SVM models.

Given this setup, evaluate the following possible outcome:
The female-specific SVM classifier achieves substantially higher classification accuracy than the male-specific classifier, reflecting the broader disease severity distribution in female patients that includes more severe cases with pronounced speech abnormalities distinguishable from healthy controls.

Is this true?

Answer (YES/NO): NO